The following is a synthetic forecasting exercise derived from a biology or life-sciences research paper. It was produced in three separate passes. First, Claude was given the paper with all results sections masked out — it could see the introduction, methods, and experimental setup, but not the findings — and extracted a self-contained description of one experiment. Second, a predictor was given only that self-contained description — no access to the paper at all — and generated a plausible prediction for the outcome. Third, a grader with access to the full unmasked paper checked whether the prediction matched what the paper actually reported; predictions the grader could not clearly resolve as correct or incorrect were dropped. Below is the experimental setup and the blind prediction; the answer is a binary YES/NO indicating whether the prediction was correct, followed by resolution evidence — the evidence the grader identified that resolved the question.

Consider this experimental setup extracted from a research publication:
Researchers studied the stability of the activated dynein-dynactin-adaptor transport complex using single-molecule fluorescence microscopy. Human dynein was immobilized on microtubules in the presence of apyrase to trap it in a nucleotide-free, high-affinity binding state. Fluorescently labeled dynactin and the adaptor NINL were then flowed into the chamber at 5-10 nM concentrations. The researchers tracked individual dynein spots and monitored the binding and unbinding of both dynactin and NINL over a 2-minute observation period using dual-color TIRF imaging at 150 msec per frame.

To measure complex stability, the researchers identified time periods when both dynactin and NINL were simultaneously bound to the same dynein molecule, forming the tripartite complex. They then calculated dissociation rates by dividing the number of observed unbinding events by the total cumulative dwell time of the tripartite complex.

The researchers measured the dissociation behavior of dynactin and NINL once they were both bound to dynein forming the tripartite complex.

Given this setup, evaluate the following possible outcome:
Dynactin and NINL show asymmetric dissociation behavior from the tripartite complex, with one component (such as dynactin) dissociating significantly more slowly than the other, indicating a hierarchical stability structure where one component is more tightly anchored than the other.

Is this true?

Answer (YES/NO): NO